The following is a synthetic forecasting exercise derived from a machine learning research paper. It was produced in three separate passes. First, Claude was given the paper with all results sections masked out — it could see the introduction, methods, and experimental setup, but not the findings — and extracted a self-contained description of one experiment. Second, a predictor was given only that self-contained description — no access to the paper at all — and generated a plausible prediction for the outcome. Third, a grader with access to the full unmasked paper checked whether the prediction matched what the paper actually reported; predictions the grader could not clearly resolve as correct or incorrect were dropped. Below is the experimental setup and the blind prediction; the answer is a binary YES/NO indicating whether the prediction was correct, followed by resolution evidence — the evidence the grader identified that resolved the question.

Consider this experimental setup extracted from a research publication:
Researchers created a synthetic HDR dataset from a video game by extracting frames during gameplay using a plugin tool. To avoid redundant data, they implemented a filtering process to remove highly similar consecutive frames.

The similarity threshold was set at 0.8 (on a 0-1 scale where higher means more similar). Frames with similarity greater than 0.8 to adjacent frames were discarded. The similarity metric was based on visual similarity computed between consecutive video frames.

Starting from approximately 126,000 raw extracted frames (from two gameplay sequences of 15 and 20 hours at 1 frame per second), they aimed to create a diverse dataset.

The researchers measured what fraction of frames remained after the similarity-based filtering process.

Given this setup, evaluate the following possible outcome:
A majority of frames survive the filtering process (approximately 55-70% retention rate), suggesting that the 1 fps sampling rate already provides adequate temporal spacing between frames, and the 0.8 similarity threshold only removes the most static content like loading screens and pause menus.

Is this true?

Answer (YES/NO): NO